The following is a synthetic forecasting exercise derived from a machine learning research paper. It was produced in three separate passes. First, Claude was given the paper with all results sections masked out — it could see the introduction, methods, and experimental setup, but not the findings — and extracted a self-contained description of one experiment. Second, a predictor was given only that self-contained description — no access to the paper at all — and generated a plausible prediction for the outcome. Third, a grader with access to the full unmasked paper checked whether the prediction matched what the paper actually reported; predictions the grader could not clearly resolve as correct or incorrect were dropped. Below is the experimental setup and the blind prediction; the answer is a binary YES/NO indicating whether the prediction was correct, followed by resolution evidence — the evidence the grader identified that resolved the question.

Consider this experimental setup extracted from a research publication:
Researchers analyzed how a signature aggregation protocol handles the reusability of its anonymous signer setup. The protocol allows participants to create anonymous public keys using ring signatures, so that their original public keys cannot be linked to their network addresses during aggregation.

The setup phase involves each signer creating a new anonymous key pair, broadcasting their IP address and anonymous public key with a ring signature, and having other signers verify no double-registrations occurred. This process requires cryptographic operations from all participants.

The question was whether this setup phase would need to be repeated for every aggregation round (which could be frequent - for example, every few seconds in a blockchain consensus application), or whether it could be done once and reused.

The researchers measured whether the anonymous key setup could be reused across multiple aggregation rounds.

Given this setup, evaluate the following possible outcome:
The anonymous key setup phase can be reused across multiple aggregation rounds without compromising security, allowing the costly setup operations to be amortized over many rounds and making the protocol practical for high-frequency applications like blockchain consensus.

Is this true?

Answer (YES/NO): YES